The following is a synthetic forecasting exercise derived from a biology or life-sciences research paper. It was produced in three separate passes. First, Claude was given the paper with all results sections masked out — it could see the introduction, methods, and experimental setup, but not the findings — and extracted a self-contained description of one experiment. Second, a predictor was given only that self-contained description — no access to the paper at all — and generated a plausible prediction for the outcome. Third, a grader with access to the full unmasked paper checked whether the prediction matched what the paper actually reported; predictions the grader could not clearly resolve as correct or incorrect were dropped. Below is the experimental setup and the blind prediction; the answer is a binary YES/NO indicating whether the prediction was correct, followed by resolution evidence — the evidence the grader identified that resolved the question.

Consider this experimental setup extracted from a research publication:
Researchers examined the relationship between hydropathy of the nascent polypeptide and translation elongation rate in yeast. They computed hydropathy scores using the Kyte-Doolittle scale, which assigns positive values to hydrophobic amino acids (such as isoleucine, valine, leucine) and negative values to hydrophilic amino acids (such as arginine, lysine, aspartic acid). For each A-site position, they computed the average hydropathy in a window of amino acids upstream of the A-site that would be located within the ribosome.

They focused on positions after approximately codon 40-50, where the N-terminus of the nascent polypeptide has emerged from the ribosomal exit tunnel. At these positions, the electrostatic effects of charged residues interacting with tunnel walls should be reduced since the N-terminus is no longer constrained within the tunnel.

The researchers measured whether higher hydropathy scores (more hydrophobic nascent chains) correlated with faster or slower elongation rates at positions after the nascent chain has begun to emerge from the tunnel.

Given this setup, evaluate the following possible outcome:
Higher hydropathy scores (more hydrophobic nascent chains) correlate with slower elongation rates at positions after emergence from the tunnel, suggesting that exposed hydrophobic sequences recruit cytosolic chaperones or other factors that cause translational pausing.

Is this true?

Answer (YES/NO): NO